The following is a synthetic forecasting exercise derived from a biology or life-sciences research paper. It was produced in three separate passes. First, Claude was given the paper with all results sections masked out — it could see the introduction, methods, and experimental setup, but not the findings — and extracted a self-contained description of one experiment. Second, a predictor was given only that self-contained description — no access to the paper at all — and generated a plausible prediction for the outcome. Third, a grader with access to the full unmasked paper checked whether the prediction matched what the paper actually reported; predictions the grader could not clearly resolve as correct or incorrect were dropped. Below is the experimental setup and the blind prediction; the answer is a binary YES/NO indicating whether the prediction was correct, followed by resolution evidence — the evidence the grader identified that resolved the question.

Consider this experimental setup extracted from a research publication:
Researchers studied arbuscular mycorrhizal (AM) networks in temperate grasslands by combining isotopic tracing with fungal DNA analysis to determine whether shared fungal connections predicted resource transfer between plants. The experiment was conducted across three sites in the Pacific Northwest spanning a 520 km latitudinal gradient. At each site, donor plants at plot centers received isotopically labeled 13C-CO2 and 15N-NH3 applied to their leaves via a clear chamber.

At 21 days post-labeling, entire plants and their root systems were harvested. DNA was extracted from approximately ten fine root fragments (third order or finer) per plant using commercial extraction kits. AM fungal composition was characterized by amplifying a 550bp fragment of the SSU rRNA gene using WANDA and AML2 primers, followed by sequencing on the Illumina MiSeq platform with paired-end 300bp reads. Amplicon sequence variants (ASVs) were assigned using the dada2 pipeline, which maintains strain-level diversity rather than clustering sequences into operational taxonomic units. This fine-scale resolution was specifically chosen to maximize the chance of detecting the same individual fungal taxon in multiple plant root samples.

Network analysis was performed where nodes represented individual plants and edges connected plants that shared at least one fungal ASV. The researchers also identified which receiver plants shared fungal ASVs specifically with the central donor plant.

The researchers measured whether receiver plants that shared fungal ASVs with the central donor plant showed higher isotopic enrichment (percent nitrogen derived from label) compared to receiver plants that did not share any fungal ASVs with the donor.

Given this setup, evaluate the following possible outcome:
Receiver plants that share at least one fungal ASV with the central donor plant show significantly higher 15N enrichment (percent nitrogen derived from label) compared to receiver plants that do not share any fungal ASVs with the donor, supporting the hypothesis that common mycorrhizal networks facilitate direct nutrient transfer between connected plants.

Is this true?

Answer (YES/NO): NO